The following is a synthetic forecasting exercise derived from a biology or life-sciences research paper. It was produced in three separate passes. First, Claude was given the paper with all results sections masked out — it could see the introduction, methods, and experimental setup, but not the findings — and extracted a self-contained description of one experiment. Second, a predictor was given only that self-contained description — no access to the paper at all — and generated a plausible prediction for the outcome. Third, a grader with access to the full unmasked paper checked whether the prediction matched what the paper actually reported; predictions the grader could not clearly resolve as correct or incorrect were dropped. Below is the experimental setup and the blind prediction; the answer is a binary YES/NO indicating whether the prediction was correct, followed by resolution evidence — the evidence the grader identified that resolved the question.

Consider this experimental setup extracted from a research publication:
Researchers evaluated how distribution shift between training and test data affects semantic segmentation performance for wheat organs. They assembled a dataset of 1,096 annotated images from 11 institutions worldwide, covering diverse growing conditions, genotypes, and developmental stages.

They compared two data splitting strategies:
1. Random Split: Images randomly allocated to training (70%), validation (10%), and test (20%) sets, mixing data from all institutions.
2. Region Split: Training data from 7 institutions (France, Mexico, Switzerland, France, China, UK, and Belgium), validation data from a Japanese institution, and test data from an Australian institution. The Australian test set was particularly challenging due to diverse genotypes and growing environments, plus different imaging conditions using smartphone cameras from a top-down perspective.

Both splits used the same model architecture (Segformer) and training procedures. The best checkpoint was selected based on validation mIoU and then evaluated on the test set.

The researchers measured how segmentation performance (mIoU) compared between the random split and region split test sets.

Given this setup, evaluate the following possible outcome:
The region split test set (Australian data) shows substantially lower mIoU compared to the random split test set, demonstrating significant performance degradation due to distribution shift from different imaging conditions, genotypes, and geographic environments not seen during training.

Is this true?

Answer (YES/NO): YES